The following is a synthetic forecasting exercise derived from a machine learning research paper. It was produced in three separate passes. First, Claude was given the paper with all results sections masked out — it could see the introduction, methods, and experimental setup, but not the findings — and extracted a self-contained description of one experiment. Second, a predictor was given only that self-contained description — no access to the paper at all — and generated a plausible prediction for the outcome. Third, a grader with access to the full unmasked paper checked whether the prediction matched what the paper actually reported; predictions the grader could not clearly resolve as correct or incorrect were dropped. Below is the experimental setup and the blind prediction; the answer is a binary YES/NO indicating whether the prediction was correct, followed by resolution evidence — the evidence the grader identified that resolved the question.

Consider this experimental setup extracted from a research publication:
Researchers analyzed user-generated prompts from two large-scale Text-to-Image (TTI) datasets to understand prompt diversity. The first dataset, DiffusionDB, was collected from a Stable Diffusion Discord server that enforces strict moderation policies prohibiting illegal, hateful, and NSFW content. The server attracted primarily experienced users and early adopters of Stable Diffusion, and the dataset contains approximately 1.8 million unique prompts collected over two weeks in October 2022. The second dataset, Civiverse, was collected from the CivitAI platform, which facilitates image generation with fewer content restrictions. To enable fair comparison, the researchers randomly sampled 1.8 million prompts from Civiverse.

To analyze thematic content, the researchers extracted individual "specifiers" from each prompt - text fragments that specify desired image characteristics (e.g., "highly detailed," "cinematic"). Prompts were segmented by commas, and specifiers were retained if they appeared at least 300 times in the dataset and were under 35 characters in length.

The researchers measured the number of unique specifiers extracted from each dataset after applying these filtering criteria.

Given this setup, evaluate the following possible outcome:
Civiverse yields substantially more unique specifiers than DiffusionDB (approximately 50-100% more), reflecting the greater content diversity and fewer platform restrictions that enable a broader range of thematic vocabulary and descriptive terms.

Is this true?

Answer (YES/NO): YES